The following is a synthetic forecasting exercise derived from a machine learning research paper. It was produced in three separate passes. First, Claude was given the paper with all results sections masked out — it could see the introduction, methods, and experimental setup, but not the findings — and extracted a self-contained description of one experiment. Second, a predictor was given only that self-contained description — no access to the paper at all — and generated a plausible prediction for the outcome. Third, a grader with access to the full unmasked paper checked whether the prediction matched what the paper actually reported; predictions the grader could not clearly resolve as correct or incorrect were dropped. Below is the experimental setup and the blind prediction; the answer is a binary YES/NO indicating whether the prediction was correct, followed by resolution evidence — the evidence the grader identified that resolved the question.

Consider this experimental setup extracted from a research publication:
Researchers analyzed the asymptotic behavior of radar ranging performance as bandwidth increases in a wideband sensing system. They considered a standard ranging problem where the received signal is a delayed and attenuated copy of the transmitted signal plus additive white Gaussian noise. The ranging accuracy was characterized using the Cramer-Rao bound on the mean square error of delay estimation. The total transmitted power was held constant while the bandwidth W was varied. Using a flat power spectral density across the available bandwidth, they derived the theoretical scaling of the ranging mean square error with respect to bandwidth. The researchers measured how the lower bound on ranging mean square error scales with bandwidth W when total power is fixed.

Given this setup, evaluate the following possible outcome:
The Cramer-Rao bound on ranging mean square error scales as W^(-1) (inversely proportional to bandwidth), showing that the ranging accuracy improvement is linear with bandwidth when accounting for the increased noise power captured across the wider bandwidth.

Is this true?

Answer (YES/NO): NO